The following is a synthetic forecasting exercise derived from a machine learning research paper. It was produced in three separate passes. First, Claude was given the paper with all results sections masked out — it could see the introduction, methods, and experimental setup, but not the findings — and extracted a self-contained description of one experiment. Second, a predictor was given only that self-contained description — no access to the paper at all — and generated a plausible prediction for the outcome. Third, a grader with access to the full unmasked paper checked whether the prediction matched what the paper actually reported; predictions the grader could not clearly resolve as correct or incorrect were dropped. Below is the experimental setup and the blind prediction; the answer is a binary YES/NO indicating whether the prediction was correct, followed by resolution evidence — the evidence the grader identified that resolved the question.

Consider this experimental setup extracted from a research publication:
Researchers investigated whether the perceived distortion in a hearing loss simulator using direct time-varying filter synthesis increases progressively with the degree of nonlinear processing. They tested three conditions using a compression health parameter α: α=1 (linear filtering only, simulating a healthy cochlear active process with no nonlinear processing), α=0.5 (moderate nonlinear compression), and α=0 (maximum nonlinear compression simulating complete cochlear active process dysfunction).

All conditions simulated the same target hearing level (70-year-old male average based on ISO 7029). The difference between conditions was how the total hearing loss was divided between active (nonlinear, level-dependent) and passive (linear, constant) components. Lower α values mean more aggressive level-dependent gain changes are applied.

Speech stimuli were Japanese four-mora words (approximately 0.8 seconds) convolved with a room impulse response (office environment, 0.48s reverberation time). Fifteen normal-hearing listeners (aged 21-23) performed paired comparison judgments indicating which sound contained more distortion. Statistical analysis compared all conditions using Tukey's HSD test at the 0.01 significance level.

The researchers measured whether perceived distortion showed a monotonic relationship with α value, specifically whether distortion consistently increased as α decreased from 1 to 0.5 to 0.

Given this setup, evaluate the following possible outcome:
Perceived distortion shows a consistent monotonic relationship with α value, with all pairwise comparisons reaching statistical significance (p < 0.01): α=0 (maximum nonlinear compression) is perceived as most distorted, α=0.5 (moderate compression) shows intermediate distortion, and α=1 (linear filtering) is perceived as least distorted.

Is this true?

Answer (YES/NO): NO